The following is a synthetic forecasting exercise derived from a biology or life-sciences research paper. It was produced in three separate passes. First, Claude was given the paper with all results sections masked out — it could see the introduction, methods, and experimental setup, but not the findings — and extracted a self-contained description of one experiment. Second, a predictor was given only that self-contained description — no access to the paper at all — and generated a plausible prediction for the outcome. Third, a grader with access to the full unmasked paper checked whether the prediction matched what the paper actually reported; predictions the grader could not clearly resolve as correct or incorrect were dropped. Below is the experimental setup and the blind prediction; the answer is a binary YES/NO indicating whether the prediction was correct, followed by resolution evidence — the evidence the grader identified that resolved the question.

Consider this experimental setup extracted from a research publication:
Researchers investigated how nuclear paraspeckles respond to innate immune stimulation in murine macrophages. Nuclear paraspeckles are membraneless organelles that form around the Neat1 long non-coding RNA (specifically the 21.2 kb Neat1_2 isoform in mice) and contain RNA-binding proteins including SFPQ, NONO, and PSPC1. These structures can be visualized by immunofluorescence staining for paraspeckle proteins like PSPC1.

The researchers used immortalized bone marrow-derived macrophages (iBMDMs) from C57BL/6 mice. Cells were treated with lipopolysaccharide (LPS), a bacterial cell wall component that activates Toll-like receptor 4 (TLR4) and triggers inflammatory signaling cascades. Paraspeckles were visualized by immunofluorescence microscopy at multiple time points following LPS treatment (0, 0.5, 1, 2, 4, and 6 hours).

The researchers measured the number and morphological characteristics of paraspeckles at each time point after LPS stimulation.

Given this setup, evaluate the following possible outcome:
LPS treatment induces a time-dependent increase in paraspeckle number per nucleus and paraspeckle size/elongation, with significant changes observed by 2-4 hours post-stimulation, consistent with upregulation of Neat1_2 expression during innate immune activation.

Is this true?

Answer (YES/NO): NO